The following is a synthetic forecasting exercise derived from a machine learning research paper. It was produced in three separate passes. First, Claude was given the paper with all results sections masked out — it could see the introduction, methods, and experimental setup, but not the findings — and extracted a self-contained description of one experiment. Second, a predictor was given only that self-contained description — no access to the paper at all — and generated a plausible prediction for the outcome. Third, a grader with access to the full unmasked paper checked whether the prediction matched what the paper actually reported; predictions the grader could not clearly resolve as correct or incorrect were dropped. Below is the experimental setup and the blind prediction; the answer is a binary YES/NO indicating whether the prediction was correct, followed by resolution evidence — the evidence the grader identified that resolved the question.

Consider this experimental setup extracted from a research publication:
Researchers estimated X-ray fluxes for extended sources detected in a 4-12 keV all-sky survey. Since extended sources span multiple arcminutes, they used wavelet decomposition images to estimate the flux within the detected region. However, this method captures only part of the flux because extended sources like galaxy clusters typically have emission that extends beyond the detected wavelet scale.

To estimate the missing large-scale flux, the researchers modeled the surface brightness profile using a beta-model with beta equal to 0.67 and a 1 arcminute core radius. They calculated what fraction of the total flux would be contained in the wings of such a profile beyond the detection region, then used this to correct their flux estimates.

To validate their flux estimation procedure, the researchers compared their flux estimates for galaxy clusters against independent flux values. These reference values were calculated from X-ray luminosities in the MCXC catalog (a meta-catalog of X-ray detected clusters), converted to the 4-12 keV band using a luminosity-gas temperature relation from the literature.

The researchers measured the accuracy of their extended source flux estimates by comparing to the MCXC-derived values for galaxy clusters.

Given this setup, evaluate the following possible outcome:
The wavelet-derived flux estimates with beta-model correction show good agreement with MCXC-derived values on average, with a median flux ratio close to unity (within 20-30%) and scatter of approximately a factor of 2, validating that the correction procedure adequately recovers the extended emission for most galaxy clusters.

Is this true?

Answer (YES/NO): NO